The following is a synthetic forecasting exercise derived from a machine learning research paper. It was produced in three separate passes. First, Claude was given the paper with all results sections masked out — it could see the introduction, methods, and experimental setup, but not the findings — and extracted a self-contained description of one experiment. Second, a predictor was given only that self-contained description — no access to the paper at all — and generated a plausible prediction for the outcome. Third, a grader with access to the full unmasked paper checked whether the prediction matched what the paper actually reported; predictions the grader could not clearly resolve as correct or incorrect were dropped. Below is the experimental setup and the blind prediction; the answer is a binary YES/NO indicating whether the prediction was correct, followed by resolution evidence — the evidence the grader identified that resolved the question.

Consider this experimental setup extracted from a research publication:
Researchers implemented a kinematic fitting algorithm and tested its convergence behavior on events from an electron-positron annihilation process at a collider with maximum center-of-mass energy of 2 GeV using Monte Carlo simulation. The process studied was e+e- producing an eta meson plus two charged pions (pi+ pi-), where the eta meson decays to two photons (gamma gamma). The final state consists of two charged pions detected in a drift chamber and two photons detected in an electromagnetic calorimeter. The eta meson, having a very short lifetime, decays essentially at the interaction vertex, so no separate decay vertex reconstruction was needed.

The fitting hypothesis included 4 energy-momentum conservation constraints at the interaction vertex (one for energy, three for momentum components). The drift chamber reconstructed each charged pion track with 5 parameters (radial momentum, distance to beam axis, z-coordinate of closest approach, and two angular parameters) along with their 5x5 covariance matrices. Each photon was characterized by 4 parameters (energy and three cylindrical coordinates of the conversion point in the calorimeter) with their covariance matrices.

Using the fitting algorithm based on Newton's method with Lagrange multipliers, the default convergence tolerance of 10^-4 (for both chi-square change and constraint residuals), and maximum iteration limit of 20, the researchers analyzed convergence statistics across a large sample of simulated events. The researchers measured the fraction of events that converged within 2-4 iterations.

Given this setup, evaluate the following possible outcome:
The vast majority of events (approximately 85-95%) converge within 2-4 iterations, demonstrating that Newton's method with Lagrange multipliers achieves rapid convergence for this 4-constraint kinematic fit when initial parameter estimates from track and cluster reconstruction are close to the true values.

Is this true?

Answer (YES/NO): NO